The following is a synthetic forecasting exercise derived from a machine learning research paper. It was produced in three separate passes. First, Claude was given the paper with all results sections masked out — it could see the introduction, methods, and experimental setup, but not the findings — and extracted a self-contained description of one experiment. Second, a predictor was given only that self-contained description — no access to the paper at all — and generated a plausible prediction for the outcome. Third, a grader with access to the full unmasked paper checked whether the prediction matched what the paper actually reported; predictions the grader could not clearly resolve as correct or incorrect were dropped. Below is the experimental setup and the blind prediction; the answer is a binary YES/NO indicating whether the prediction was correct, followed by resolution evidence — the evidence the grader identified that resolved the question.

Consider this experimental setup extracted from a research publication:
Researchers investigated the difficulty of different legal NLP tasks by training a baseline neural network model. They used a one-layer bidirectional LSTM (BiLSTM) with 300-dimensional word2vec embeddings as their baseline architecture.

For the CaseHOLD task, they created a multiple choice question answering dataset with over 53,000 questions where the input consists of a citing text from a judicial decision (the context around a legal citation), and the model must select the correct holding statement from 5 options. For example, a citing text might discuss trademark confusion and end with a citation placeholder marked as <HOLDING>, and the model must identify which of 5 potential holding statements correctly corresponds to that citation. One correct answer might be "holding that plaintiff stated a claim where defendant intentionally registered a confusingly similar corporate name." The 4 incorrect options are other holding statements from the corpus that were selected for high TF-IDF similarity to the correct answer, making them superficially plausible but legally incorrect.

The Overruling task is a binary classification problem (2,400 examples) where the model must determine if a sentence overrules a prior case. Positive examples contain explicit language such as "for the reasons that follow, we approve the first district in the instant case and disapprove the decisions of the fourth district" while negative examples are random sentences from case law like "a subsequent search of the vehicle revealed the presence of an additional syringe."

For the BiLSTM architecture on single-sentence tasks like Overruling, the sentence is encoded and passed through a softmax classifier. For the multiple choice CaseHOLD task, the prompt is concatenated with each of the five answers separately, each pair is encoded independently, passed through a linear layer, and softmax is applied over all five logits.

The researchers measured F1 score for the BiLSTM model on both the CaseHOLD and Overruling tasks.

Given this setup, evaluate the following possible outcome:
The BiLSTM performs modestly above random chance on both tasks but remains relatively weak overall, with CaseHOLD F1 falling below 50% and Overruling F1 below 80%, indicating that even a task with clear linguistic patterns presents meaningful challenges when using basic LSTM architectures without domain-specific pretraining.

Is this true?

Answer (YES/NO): NO